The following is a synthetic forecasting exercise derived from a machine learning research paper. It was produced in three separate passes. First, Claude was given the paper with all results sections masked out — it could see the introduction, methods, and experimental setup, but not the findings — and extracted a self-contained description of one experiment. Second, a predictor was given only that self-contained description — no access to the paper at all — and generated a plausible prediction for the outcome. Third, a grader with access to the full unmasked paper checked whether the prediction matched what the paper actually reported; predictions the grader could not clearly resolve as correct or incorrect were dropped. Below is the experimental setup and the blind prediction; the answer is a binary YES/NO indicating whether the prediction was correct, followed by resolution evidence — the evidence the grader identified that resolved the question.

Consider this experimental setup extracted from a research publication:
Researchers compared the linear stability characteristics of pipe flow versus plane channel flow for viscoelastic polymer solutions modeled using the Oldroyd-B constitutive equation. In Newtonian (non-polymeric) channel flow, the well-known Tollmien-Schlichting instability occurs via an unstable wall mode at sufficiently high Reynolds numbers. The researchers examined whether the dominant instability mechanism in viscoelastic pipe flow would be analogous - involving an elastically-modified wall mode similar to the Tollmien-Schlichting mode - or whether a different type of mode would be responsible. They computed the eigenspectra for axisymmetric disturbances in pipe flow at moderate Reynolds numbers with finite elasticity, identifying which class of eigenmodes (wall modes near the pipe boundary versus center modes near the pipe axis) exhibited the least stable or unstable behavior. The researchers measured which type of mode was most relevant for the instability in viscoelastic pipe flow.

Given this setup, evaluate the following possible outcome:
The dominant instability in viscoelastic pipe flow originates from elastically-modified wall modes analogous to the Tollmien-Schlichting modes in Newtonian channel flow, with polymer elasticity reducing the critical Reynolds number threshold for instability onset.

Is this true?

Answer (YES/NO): NO